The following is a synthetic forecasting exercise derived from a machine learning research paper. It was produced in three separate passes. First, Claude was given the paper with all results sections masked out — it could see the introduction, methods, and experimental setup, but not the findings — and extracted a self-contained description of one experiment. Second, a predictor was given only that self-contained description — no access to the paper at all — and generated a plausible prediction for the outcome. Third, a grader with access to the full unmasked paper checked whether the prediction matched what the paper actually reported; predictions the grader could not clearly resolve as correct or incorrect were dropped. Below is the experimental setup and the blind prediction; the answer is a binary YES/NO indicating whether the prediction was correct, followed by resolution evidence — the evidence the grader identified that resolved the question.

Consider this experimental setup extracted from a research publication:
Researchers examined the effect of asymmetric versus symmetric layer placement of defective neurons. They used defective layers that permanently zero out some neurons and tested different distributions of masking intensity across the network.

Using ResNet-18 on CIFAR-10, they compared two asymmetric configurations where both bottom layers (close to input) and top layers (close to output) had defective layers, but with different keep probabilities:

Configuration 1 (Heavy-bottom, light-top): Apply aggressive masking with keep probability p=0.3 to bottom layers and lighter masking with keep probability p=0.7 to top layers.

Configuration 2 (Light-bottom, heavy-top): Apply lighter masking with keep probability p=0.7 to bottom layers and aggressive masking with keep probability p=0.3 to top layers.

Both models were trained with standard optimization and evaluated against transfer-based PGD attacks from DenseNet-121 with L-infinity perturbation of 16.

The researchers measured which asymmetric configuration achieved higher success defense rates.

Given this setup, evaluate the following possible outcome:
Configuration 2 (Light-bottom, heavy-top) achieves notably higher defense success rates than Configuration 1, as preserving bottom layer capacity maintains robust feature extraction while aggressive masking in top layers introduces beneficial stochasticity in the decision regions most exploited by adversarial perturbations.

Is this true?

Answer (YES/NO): NO